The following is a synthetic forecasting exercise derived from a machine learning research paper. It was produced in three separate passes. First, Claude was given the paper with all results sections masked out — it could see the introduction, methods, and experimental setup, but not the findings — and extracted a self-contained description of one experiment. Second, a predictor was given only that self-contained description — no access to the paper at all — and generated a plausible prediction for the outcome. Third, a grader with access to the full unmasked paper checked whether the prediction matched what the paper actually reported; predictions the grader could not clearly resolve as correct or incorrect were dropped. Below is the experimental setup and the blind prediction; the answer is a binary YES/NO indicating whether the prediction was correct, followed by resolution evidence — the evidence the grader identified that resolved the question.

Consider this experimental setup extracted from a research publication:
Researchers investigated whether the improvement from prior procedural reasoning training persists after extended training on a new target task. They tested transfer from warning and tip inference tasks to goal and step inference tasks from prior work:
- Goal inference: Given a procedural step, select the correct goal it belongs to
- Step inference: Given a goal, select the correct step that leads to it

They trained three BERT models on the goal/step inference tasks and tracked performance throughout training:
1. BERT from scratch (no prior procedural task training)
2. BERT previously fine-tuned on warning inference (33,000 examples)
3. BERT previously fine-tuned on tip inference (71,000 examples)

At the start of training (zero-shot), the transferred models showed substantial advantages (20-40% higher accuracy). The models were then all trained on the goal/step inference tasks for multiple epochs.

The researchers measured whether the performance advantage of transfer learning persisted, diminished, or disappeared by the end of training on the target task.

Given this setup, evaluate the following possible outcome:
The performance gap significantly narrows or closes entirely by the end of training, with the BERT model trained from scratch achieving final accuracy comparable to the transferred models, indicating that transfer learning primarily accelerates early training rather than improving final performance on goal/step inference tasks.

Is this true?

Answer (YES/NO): NO